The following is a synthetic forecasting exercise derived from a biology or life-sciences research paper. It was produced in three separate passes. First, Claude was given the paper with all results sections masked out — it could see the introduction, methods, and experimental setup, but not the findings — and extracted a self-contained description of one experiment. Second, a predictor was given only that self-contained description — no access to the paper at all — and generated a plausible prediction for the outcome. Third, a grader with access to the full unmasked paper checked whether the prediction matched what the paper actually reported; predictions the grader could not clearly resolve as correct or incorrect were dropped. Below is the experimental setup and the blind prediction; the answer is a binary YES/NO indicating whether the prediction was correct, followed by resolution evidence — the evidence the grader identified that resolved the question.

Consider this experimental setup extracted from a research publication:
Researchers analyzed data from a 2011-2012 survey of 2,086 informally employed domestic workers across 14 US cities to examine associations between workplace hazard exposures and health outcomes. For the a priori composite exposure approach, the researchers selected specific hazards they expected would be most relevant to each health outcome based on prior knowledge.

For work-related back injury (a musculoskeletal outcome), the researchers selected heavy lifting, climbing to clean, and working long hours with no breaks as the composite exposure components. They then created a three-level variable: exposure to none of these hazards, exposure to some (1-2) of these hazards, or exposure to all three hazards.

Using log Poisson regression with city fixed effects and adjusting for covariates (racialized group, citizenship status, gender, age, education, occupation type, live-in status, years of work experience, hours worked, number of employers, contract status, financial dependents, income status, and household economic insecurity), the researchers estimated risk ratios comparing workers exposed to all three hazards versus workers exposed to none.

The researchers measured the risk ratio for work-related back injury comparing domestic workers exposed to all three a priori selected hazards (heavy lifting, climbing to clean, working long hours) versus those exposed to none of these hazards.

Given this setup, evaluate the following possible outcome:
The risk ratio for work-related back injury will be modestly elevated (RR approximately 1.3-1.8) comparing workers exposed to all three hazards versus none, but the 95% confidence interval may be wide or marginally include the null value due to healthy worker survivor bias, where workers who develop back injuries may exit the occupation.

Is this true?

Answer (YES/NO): NO